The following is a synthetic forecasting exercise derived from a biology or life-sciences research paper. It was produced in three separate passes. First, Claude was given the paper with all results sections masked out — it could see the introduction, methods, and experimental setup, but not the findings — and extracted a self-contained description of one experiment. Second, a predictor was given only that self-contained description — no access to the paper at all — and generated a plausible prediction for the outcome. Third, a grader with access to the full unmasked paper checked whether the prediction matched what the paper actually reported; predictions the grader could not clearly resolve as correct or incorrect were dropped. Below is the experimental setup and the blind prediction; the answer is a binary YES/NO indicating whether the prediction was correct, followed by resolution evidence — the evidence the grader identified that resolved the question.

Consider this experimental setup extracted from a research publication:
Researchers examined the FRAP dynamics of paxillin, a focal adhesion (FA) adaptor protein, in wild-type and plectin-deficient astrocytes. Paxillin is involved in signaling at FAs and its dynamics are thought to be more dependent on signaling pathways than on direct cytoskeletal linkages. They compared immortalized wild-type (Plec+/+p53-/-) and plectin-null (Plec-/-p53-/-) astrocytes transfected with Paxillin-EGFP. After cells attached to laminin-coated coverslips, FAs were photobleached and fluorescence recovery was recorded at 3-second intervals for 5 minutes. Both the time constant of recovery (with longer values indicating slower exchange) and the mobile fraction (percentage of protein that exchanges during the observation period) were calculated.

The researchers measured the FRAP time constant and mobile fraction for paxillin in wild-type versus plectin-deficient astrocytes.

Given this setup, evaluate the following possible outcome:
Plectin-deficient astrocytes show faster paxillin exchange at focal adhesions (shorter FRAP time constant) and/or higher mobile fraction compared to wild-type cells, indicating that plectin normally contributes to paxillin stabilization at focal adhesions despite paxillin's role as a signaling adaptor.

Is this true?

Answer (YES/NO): YES